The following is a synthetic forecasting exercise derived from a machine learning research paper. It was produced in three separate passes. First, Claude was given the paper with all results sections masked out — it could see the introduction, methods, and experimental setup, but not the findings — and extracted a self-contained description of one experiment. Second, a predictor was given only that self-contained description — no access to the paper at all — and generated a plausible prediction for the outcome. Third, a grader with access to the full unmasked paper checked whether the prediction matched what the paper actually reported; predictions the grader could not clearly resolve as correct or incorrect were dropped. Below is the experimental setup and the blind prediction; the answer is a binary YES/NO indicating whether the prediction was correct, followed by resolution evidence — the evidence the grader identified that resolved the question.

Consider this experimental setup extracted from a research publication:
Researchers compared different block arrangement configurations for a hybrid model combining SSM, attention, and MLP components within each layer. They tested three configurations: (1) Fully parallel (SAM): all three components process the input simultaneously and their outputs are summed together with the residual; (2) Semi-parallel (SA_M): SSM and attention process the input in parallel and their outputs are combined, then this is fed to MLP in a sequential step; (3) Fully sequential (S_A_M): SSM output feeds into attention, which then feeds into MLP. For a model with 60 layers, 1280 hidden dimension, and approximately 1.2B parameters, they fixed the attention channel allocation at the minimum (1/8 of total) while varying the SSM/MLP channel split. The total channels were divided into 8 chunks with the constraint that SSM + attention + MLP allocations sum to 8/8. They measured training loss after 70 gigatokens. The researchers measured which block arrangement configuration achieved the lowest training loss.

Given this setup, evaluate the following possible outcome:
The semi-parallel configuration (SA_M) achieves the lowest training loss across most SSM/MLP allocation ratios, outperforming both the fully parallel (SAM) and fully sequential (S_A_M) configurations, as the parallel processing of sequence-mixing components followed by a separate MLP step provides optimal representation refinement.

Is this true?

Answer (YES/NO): YES